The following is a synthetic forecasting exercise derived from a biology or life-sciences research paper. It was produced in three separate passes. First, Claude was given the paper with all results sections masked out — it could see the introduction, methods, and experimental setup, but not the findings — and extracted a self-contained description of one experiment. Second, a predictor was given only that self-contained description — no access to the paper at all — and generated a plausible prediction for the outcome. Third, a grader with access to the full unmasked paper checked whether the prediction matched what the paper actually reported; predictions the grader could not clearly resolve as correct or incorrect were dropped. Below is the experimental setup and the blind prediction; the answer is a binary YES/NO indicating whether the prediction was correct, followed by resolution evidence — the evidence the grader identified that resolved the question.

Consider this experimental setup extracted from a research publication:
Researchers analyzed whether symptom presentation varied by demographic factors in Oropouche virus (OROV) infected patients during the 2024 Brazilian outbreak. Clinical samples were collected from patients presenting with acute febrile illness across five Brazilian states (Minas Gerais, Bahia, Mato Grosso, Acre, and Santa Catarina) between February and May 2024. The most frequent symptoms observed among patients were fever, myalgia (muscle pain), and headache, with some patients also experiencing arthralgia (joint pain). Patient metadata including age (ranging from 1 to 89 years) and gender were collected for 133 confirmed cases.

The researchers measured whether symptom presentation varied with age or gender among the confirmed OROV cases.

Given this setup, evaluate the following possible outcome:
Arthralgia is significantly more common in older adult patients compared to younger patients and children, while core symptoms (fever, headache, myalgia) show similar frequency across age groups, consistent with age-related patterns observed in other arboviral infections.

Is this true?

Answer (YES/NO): NO